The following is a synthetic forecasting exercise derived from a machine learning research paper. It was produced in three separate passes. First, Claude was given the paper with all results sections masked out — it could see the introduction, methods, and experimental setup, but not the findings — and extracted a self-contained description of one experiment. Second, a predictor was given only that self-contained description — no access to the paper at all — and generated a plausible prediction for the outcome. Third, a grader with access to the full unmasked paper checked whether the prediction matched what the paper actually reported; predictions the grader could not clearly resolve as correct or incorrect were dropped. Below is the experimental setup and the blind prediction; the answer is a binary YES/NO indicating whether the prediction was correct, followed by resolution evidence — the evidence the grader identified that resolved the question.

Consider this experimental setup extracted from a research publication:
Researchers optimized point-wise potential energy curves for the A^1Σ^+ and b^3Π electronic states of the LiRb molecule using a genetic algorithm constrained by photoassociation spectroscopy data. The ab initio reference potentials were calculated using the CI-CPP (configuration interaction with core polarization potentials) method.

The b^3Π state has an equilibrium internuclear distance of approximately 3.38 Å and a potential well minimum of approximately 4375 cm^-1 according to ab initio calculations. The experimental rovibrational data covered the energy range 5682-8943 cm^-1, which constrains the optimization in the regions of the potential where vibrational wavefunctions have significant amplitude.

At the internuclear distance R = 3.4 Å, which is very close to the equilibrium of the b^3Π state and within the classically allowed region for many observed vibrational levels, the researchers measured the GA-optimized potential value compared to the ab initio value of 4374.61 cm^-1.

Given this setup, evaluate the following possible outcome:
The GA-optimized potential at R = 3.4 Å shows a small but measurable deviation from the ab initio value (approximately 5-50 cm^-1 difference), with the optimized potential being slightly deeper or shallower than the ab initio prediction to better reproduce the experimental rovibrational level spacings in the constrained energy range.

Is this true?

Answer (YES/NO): NO